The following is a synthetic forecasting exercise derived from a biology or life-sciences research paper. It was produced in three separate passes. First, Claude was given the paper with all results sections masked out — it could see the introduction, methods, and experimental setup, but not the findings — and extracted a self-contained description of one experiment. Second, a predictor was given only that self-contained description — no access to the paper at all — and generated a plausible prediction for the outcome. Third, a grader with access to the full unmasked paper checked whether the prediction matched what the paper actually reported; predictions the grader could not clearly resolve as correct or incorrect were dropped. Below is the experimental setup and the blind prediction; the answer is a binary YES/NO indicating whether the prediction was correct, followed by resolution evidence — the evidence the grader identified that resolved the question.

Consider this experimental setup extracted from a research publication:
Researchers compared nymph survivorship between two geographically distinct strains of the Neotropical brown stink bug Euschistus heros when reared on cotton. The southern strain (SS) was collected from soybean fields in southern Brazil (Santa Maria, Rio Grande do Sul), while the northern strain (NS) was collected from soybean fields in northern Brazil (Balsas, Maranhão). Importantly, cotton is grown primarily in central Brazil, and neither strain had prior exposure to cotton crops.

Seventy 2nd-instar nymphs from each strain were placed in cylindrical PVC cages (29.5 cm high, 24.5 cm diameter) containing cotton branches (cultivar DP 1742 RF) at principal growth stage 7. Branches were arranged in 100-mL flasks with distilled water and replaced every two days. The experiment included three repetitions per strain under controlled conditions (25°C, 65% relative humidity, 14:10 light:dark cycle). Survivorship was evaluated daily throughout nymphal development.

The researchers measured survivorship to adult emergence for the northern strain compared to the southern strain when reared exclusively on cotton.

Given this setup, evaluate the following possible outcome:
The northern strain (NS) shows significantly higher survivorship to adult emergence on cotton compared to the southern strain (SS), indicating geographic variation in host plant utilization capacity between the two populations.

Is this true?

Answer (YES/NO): NO